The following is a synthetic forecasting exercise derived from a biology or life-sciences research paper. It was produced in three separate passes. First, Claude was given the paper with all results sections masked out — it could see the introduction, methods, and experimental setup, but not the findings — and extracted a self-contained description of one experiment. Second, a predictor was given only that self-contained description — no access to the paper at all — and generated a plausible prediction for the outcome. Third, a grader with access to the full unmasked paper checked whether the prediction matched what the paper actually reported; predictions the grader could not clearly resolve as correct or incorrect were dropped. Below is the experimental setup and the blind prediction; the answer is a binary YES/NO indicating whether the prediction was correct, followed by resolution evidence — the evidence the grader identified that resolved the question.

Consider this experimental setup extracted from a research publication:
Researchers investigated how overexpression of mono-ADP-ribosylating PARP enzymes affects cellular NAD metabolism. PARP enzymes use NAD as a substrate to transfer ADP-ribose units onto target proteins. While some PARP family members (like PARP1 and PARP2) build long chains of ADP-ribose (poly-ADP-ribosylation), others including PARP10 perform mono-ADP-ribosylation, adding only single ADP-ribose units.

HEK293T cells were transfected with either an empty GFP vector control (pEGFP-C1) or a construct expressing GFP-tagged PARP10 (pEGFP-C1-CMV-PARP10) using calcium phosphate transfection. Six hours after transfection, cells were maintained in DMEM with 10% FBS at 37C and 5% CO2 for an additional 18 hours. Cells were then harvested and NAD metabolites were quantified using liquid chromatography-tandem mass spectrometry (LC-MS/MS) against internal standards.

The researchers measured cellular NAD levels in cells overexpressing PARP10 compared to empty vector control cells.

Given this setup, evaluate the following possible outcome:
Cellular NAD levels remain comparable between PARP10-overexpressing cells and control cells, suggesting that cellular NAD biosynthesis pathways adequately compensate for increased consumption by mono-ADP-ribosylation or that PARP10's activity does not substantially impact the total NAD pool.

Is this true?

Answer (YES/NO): NO